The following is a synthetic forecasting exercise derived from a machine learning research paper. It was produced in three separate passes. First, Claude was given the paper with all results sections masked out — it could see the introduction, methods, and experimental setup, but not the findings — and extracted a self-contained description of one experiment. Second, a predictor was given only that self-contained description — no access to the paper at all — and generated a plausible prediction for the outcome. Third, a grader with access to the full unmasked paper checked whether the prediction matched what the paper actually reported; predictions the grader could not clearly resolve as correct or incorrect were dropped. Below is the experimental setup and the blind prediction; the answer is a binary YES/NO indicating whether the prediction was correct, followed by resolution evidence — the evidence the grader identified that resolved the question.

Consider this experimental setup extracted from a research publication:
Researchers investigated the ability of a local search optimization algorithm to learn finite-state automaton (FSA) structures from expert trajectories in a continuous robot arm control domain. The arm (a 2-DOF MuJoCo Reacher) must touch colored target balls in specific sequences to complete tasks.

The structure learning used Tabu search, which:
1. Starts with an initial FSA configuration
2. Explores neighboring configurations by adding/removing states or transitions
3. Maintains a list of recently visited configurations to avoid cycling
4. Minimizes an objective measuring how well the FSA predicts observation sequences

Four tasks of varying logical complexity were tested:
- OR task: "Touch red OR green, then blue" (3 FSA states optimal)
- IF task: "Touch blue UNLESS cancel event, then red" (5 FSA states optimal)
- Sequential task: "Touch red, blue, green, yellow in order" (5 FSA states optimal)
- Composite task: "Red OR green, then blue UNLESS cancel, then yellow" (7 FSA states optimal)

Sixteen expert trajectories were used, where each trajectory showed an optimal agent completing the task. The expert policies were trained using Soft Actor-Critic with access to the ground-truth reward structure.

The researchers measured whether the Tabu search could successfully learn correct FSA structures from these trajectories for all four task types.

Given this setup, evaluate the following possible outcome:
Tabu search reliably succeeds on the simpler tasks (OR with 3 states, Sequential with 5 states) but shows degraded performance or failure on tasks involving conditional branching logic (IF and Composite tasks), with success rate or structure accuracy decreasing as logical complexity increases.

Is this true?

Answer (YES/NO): NO